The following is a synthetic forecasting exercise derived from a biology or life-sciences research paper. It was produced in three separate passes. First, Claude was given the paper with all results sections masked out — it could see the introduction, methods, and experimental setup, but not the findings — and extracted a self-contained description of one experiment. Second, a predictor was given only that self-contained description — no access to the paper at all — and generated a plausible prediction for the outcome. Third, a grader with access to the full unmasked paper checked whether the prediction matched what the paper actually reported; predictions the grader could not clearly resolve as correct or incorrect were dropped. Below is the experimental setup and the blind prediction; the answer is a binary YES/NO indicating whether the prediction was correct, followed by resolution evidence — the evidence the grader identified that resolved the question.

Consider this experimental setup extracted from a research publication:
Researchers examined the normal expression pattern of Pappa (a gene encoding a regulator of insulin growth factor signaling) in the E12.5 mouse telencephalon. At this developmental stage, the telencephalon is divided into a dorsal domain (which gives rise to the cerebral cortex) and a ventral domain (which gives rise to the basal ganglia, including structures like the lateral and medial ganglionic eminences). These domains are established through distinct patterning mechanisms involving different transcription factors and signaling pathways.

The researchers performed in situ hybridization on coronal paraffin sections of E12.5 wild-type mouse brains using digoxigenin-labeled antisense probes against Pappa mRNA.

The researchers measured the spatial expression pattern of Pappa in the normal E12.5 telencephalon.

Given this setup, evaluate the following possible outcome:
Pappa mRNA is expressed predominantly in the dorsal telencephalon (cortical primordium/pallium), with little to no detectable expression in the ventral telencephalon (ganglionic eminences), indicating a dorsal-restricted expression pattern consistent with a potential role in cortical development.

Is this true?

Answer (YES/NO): NO